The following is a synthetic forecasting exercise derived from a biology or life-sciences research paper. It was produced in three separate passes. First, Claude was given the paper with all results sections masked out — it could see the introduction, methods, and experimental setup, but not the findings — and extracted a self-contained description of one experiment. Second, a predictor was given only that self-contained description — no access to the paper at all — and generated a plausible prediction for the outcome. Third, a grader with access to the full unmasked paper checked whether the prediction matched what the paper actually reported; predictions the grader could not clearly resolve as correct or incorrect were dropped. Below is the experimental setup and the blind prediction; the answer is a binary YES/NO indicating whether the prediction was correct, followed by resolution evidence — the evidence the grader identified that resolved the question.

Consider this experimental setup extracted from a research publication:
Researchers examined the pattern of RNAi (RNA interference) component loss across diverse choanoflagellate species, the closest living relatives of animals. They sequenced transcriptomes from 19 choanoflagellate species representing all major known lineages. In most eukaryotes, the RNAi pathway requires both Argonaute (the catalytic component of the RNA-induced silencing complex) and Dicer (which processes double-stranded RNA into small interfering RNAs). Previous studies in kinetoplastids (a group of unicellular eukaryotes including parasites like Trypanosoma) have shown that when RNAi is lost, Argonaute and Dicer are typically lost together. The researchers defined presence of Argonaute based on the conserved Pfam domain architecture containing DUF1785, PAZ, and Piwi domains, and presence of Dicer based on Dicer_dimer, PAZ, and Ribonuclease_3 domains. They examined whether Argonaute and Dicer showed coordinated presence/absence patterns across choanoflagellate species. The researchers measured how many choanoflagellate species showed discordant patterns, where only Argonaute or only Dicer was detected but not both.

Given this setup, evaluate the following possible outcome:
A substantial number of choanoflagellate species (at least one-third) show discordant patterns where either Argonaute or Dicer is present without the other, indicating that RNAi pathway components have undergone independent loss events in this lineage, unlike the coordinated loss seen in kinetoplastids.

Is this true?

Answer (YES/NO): NO